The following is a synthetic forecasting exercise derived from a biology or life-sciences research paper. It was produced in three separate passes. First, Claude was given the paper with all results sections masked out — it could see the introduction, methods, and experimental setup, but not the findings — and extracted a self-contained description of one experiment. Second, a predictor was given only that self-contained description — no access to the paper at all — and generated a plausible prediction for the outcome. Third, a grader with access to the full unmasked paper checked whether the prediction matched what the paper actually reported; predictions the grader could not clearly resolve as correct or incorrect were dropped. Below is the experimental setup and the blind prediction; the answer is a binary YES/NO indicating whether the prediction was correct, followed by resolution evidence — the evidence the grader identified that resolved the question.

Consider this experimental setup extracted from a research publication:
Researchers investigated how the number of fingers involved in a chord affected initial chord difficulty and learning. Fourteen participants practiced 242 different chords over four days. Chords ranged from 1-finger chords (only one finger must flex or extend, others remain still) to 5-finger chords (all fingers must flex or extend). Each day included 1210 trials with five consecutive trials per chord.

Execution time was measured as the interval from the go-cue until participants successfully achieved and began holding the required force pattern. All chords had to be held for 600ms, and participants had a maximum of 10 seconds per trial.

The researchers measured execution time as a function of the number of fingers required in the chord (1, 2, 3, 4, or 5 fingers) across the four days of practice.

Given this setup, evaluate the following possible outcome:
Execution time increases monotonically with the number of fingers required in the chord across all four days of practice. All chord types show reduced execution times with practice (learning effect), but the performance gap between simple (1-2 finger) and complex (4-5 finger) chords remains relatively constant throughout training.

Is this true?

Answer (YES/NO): NO